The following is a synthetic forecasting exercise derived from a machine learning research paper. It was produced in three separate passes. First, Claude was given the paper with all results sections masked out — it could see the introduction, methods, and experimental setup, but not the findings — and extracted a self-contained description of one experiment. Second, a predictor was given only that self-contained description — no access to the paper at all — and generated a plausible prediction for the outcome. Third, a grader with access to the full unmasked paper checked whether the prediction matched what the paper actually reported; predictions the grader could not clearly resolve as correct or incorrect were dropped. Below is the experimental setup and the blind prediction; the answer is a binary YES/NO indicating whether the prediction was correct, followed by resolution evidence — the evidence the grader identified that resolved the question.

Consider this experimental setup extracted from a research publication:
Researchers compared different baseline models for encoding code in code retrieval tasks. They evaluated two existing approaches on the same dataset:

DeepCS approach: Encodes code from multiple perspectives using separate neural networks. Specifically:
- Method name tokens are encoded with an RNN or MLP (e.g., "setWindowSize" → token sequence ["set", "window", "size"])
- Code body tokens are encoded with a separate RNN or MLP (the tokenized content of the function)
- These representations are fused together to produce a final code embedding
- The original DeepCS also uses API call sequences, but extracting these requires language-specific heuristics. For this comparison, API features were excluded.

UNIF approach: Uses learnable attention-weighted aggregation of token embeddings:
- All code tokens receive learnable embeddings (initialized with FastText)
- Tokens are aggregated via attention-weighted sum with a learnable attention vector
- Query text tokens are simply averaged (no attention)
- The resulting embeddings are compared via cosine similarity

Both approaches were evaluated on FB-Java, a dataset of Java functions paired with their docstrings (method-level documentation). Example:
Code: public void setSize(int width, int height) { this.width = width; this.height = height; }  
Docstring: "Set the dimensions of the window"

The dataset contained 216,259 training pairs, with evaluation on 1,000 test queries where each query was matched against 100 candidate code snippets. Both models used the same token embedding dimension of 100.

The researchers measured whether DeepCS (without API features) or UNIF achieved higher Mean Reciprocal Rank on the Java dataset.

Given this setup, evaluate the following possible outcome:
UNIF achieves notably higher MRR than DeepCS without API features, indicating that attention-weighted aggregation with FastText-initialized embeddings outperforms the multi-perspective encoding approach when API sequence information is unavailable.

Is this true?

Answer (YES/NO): YES